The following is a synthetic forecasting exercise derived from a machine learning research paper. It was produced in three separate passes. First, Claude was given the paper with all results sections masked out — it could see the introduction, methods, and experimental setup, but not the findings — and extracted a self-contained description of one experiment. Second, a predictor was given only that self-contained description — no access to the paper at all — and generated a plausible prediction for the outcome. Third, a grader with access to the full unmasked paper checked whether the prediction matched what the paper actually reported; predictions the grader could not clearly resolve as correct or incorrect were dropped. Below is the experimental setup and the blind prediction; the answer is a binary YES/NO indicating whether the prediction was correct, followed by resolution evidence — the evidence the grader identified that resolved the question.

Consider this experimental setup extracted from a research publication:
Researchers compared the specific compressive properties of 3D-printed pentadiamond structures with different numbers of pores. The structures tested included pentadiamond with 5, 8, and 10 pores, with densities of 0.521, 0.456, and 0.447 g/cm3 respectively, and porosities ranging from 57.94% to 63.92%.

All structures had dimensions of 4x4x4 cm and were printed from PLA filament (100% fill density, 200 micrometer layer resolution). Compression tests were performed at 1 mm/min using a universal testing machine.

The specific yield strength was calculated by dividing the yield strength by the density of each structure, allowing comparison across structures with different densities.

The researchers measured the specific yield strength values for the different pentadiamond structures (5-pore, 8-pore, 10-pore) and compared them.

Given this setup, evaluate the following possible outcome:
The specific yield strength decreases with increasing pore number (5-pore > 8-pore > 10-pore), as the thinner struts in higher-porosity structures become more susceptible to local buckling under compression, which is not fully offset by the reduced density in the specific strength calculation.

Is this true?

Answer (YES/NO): NO